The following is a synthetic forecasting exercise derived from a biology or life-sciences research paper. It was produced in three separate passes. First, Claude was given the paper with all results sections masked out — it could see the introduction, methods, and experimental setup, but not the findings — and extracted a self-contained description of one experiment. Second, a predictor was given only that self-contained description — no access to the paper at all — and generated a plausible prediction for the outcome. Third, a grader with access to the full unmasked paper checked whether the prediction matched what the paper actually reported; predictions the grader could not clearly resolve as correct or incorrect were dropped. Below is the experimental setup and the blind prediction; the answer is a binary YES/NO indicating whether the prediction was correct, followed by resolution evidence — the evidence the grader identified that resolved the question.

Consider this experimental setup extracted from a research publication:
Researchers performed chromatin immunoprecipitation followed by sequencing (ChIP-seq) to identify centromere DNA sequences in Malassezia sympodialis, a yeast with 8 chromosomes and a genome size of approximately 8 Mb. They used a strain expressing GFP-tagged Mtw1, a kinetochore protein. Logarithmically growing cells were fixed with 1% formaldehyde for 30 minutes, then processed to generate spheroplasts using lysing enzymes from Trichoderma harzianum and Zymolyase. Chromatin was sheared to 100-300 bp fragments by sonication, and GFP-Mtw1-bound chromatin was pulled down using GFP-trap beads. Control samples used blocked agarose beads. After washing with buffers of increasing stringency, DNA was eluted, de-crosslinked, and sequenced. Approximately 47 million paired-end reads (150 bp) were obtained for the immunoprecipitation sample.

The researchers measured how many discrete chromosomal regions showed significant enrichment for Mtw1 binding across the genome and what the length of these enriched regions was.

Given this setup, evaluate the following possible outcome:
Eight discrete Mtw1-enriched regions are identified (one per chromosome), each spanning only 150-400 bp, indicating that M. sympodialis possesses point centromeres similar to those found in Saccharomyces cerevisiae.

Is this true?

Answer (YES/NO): NO